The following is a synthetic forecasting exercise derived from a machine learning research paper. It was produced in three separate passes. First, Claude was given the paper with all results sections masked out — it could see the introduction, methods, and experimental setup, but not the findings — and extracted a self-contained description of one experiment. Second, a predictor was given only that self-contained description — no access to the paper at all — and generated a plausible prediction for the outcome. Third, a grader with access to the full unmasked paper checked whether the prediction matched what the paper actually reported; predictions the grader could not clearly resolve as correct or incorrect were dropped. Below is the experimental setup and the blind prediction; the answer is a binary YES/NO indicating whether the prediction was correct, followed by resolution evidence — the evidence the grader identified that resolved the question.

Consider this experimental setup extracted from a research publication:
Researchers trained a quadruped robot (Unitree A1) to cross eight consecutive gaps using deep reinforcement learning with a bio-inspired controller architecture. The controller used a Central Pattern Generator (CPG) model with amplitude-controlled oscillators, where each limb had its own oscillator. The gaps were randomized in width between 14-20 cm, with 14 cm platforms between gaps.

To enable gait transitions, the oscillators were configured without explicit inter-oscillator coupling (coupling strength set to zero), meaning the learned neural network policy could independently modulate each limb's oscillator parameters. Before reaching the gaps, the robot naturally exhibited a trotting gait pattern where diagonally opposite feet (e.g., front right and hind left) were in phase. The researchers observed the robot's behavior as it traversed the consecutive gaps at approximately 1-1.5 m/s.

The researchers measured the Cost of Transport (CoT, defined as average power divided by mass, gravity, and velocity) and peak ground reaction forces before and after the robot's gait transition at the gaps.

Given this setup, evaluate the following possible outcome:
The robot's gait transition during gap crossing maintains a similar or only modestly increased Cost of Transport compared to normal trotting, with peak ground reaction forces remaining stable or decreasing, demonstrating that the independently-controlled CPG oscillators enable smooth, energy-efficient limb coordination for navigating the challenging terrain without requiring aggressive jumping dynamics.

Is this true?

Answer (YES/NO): NO